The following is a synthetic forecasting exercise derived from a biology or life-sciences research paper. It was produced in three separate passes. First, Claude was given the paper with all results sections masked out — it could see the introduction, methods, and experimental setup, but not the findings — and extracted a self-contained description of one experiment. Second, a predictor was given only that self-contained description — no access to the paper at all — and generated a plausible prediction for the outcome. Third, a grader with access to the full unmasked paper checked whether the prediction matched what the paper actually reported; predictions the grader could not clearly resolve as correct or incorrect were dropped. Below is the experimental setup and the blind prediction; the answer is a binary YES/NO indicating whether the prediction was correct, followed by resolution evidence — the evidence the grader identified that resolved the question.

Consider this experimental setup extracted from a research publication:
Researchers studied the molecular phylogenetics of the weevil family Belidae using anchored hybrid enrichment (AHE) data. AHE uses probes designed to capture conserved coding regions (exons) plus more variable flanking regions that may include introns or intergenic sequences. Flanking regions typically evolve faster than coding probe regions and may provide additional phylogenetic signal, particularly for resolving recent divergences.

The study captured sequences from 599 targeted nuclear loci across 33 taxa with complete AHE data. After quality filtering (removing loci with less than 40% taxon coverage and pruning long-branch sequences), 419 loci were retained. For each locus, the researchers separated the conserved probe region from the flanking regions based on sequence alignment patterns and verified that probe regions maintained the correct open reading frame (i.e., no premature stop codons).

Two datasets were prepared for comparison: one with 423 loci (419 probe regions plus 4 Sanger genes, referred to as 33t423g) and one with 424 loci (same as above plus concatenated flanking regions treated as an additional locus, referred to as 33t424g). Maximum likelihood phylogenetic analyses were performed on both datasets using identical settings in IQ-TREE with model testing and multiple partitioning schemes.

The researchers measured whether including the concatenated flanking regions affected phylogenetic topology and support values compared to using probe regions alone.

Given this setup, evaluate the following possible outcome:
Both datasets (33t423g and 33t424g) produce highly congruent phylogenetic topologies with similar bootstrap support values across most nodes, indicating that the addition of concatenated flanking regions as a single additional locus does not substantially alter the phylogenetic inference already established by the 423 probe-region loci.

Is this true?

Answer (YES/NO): NO